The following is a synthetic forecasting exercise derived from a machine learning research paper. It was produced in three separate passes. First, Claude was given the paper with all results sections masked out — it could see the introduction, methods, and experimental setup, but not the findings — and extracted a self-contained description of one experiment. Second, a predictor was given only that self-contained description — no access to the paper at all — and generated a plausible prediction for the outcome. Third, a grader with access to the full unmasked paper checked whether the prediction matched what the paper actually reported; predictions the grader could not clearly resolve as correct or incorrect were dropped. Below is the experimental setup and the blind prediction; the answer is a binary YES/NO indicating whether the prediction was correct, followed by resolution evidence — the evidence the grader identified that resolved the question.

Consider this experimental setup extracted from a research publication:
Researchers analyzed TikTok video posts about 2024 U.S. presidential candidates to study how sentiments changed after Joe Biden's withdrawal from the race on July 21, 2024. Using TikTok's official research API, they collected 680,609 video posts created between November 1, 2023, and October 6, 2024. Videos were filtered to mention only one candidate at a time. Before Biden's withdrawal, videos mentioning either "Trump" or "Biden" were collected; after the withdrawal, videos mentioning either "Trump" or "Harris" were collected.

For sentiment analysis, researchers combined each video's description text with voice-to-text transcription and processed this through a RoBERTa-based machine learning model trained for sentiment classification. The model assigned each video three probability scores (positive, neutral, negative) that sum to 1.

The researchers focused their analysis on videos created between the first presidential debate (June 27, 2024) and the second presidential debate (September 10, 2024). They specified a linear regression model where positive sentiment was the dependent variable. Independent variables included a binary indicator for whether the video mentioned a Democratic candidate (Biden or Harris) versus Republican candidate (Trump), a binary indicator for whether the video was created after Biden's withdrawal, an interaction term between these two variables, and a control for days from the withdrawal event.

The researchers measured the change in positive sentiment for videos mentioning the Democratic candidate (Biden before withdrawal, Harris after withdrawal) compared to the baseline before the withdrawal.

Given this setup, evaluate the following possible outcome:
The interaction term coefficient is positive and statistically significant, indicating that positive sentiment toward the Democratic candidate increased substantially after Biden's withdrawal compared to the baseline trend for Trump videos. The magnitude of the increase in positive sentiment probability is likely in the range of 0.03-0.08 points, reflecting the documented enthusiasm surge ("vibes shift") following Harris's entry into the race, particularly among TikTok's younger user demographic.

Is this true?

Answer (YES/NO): NO